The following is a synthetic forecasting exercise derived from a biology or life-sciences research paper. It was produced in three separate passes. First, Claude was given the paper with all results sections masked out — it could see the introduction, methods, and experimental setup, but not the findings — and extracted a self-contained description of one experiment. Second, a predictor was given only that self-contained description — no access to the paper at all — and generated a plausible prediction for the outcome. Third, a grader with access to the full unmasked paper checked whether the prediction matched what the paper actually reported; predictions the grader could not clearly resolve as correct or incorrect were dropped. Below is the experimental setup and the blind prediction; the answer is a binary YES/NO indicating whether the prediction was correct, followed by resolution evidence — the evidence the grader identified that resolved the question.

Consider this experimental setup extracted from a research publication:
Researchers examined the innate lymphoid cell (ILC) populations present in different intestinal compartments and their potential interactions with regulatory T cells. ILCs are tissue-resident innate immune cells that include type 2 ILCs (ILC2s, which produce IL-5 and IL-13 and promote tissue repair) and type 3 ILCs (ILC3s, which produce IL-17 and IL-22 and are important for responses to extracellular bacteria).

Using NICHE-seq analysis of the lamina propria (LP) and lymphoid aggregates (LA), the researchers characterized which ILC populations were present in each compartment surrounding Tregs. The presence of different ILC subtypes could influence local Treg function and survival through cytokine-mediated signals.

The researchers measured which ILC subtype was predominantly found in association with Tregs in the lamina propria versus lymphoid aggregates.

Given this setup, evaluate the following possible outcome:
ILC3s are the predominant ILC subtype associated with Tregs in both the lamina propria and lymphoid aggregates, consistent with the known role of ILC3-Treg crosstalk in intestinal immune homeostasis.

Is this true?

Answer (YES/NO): NO